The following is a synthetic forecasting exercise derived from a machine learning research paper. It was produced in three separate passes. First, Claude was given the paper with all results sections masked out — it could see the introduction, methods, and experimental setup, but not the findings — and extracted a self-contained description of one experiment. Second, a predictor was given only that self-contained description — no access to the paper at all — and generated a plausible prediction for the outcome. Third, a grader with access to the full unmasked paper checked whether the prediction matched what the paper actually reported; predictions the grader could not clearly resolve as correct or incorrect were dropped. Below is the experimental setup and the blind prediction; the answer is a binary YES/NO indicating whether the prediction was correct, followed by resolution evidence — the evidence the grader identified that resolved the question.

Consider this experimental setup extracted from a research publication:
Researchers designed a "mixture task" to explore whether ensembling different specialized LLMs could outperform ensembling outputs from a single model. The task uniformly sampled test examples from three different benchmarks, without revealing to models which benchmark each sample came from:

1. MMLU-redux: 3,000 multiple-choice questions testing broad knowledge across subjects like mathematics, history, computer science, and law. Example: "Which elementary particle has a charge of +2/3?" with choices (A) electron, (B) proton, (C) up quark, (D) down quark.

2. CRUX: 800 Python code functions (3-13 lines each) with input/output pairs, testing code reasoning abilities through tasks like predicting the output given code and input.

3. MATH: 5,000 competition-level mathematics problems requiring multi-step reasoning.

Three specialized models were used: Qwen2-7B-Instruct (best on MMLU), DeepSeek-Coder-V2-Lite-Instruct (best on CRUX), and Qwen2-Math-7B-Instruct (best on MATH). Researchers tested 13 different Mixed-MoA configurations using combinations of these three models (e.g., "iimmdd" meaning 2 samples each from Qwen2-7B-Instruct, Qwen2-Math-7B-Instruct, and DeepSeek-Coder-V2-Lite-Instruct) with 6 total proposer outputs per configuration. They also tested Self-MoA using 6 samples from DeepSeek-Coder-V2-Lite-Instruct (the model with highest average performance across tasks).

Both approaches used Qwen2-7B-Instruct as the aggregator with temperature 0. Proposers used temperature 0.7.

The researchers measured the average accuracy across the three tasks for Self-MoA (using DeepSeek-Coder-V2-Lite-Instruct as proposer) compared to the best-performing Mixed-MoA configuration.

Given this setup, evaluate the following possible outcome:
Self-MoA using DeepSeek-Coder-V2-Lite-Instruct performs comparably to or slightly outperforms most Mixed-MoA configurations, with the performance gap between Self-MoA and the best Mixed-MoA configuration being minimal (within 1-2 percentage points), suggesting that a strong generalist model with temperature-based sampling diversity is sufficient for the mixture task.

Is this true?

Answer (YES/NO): YES